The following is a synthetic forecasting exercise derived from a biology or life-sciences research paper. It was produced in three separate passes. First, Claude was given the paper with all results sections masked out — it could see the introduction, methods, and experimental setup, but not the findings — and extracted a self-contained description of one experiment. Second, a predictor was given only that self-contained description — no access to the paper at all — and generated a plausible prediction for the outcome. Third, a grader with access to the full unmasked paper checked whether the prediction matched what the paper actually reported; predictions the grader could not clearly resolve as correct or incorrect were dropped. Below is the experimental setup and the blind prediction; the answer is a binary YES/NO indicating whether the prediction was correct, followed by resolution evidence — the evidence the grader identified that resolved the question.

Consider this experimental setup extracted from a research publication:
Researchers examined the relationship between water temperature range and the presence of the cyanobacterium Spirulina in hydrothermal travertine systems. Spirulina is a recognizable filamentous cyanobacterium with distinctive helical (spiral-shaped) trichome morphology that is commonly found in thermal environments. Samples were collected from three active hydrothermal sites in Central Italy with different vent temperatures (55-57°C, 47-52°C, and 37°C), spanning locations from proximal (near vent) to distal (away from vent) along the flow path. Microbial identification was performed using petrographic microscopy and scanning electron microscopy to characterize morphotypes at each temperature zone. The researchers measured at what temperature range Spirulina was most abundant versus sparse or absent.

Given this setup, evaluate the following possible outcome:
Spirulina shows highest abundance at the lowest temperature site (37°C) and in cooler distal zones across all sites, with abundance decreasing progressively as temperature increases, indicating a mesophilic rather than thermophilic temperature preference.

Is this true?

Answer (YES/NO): NO